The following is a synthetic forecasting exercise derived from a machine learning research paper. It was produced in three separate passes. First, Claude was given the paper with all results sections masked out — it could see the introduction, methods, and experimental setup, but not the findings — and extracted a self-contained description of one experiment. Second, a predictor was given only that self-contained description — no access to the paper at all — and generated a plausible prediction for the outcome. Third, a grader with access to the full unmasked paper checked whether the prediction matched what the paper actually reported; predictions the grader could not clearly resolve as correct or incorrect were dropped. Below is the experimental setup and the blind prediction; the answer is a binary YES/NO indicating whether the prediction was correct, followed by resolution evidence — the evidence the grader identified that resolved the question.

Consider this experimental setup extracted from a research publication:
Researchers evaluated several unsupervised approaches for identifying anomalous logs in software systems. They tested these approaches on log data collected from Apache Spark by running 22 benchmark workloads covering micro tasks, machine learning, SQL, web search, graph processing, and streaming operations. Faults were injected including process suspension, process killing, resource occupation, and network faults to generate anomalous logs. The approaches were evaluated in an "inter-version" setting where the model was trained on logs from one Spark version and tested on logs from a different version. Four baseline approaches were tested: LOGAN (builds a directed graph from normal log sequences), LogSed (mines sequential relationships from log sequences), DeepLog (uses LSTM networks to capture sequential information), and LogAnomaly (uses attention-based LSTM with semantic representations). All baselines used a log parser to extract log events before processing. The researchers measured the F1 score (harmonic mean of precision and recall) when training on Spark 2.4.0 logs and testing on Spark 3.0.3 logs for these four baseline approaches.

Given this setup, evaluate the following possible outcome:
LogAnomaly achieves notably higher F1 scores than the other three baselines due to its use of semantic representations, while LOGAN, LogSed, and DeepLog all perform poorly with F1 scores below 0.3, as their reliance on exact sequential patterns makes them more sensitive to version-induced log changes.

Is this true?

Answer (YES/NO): NO